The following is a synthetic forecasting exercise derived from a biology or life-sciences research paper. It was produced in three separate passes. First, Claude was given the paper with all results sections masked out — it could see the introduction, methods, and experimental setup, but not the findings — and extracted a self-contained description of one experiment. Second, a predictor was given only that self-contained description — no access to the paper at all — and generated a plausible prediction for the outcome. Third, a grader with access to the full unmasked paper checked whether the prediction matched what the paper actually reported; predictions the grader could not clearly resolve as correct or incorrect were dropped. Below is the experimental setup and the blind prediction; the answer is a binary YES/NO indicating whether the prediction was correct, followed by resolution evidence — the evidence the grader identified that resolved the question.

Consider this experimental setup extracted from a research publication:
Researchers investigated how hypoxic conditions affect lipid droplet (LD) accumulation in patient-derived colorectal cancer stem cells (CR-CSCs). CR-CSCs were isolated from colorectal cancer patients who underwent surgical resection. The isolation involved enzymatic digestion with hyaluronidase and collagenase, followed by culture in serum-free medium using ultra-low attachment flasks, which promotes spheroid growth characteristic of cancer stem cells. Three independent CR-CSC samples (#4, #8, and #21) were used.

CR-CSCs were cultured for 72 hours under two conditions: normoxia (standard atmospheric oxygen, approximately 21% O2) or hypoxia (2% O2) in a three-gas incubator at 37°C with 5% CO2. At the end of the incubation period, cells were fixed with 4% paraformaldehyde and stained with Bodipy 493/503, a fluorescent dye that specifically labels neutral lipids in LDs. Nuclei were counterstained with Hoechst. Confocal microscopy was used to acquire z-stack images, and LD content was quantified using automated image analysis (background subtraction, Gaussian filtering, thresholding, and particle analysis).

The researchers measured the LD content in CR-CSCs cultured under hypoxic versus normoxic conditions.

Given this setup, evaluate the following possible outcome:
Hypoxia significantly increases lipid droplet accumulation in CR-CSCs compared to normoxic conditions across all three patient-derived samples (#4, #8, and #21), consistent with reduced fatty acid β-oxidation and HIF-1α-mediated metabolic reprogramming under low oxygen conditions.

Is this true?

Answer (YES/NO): YES